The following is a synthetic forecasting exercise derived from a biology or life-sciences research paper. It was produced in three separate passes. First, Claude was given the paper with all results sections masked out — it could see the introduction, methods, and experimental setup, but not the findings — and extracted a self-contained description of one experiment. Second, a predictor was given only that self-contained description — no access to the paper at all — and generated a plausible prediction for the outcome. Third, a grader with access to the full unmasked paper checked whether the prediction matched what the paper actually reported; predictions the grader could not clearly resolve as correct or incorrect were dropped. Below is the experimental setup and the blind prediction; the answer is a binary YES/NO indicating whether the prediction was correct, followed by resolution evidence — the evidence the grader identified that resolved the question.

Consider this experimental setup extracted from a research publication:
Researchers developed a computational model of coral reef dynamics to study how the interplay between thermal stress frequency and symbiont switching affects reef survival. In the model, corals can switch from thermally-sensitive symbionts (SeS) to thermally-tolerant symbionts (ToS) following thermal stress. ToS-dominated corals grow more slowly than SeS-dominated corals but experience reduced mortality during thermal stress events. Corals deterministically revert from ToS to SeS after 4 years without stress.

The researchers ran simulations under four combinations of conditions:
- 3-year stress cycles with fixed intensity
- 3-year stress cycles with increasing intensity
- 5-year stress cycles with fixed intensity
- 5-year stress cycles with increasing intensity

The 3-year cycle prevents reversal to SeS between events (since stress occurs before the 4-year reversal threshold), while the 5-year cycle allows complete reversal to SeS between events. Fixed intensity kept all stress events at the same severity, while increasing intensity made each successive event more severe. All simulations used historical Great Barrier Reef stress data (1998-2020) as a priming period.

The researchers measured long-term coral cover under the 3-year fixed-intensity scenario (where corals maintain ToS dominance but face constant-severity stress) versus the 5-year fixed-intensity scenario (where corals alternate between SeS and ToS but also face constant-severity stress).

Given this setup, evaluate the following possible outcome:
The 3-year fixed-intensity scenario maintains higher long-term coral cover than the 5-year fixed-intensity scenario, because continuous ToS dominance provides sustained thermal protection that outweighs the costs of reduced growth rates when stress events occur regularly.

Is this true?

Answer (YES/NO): NO